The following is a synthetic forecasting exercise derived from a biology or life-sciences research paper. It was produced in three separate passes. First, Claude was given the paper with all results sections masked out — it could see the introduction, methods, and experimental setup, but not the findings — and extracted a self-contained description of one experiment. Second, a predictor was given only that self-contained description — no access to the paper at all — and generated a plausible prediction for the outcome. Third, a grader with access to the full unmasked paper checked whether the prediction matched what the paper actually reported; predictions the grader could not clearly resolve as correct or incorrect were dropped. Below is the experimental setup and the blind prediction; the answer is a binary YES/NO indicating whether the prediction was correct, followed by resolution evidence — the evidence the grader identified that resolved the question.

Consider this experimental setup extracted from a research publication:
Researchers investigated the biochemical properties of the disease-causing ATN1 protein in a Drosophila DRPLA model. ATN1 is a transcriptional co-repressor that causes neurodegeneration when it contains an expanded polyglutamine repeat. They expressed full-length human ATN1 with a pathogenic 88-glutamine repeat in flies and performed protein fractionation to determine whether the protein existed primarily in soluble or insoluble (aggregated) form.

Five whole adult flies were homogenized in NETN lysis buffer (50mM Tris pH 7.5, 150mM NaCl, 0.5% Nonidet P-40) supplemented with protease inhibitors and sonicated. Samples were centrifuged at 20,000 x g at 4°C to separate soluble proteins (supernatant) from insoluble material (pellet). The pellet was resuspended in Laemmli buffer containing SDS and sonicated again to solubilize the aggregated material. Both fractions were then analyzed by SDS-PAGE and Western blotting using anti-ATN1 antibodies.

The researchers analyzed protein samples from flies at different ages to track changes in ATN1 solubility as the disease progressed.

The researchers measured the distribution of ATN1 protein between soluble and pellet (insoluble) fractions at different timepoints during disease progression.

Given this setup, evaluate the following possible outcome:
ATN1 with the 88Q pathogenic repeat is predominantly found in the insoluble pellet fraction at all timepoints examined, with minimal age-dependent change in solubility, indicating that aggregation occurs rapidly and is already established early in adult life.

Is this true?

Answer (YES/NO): NO